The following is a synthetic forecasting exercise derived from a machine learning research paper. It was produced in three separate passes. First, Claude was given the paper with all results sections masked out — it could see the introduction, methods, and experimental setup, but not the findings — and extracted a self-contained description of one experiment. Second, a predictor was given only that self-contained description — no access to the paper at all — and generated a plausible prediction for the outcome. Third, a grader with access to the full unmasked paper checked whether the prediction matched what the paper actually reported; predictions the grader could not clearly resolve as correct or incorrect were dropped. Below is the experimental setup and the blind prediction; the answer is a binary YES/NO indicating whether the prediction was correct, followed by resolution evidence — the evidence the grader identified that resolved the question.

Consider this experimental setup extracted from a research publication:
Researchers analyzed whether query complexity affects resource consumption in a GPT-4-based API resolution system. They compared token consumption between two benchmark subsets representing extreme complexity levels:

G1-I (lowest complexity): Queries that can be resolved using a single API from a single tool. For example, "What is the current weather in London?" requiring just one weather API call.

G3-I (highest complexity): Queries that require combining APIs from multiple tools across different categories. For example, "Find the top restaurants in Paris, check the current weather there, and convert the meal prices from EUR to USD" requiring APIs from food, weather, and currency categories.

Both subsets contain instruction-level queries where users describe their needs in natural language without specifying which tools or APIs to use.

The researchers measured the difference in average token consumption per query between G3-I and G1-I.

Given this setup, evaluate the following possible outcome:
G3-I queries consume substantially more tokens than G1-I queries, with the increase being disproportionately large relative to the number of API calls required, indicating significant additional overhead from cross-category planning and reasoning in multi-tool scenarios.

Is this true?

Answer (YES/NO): NO